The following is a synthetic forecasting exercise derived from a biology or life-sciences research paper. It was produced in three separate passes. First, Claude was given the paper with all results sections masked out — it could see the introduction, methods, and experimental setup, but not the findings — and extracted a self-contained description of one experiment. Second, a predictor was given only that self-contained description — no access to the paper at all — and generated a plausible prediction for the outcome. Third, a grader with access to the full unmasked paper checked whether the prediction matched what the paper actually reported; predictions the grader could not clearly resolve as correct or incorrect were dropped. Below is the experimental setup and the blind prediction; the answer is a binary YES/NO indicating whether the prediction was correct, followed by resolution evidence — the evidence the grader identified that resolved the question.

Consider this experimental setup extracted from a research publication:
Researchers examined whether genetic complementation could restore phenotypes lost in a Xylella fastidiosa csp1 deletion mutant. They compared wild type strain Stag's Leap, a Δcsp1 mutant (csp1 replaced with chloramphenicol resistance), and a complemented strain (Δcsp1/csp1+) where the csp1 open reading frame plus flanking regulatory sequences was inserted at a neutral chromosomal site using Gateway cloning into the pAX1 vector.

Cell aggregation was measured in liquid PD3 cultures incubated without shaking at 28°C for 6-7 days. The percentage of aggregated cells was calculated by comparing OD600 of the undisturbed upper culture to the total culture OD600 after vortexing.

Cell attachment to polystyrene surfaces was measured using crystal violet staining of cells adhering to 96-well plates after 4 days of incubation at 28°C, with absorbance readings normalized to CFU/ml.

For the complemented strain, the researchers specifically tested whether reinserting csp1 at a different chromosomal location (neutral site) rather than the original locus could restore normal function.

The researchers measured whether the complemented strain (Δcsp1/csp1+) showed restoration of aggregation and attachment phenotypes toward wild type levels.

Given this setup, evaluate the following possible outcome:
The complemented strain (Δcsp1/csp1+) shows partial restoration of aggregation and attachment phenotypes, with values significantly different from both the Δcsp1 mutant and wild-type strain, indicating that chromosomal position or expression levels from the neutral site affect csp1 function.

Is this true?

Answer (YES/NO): NO